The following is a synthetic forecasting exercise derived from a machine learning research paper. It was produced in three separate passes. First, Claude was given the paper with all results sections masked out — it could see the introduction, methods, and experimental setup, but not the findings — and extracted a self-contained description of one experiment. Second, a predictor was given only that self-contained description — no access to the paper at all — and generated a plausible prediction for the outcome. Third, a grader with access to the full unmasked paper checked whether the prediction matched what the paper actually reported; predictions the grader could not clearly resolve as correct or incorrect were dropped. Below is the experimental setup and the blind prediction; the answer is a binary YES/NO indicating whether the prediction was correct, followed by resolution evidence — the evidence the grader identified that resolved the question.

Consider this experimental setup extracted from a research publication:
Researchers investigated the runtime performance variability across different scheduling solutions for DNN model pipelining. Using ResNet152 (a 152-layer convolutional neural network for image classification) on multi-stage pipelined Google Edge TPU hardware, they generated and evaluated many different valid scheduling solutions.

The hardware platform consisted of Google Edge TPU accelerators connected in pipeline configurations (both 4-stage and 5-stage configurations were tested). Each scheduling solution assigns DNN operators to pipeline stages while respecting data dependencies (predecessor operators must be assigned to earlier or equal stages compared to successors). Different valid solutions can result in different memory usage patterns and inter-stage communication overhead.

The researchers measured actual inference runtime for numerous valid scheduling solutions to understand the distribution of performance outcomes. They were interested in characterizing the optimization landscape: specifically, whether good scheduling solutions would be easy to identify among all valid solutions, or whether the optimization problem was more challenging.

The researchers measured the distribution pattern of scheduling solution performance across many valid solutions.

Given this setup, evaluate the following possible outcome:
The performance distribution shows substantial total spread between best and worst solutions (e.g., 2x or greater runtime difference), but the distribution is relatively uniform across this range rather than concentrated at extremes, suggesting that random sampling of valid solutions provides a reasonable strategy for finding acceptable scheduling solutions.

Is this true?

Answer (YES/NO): NO